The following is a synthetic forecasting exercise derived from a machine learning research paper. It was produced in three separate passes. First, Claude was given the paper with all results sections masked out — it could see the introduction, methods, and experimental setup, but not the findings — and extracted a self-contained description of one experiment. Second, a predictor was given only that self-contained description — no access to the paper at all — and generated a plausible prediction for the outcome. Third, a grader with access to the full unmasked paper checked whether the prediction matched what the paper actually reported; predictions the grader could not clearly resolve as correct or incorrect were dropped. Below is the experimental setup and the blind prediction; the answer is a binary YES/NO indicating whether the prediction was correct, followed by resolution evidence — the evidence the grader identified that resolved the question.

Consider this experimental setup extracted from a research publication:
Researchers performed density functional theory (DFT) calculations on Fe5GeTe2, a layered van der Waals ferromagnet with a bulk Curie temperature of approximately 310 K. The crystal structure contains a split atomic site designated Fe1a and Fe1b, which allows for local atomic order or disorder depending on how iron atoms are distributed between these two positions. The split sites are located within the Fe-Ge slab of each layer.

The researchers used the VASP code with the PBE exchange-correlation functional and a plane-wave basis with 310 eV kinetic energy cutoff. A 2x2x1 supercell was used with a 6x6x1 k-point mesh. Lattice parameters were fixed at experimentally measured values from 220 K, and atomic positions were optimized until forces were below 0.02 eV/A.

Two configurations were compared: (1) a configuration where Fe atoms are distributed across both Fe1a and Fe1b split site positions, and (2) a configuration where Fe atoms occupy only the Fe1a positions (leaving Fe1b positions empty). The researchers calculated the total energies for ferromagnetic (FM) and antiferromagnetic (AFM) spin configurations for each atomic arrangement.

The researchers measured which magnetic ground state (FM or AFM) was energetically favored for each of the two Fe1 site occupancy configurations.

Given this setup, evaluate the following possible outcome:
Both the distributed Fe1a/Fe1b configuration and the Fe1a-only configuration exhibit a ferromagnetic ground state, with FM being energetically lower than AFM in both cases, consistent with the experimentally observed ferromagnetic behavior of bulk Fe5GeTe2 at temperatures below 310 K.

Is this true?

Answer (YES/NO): NO